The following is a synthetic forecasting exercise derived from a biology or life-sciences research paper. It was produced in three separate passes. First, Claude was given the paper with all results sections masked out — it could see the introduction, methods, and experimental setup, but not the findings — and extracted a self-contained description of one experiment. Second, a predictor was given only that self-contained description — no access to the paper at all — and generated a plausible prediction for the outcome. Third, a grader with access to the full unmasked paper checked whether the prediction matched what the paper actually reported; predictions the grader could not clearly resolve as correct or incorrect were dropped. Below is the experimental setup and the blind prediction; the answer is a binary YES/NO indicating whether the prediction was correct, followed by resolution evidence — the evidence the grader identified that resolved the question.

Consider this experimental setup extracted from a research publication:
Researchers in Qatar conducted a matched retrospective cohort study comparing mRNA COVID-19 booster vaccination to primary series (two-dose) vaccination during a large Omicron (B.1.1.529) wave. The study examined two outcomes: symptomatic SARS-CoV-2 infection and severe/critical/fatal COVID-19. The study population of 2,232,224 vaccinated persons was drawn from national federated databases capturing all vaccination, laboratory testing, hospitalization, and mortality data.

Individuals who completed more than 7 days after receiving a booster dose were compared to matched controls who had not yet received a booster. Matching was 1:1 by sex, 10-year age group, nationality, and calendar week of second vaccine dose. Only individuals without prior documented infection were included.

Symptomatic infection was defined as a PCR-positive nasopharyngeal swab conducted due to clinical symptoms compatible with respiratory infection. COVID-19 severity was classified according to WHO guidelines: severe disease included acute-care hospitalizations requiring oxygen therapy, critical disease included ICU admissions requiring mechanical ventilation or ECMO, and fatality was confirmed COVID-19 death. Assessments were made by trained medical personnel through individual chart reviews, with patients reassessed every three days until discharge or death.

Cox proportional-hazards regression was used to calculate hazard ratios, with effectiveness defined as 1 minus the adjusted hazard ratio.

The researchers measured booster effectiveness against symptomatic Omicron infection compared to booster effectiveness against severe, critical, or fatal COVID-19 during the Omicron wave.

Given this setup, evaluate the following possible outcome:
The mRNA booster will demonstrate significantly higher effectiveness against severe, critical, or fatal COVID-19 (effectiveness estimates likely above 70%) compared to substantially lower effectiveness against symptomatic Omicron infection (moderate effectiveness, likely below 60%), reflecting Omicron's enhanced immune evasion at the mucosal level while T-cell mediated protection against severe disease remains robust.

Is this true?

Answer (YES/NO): YES